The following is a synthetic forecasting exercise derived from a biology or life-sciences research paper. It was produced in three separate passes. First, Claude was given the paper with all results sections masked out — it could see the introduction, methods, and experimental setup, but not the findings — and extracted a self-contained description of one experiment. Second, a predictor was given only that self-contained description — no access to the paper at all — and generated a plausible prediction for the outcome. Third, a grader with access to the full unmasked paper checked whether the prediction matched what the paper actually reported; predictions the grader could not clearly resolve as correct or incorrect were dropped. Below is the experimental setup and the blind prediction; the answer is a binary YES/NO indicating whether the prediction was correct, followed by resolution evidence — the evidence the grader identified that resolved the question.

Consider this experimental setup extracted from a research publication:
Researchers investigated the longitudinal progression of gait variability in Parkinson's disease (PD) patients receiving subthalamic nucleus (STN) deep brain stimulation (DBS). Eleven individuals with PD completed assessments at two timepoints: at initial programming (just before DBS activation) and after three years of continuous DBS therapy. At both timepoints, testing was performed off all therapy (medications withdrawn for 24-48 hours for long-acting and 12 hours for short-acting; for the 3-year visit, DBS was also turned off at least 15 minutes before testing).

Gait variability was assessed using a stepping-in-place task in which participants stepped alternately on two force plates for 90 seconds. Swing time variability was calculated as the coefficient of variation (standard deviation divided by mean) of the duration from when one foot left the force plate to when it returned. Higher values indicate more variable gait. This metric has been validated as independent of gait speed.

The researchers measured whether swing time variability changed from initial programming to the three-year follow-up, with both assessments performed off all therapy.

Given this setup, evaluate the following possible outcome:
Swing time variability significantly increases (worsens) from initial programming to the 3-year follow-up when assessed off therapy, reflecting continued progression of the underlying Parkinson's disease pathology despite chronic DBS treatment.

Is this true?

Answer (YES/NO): YES